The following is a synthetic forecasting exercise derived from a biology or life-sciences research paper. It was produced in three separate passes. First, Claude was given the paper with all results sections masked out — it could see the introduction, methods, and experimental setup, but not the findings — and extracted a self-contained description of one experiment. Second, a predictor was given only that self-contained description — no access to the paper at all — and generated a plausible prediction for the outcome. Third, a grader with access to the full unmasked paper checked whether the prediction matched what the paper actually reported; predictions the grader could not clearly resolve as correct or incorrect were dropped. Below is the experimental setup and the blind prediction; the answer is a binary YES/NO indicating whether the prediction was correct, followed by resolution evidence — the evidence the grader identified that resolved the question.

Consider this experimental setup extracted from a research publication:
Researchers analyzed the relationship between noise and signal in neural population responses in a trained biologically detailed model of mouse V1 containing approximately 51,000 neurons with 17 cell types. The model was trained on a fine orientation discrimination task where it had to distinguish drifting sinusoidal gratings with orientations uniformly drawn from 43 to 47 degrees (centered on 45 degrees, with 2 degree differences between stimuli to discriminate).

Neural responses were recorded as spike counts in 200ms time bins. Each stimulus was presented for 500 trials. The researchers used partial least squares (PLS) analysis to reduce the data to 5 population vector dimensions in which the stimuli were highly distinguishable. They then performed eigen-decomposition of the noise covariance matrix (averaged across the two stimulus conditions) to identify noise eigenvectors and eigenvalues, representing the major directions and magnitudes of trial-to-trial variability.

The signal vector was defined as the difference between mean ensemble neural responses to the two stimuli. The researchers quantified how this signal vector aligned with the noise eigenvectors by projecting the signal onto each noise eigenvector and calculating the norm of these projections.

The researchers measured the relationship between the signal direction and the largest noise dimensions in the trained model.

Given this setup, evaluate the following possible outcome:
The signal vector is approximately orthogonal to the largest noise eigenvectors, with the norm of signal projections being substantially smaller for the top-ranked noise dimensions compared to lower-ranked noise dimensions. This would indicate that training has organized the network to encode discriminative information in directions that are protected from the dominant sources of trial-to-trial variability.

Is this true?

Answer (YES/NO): YES